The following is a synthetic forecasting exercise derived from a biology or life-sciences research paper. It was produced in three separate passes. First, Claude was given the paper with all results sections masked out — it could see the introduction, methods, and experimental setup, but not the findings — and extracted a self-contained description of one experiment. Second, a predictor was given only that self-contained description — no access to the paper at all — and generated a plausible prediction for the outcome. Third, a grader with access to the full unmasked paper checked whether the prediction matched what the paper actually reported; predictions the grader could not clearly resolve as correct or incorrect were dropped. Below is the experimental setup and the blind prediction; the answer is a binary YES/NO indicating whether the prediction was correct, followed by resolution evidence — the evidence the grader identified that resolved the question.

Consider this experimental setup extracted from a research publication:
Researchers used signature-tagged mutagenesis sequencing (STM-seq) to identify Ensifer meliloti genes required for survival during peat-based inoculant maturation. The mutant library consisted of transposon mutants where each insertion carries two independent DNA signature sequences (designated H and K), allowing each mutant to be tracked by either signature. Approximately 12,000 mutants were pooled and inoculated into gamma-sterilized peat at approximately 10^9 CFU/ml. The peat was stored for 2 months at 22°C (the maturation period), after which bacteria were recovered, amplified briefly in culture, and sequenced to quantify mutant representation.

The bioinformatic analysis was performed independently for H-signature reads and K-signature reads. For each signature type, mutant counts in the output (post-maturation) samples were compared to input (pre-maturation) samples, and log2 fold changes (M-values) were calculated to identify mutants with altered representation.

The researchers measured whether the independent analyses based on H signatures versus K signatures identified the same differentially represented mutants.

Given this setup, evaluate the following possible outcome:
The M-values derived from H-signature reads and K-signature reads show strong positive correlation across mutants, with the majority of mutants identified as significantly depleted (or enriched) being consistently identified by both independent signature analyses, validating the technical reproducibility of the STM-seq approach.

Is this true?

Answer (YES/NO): YES